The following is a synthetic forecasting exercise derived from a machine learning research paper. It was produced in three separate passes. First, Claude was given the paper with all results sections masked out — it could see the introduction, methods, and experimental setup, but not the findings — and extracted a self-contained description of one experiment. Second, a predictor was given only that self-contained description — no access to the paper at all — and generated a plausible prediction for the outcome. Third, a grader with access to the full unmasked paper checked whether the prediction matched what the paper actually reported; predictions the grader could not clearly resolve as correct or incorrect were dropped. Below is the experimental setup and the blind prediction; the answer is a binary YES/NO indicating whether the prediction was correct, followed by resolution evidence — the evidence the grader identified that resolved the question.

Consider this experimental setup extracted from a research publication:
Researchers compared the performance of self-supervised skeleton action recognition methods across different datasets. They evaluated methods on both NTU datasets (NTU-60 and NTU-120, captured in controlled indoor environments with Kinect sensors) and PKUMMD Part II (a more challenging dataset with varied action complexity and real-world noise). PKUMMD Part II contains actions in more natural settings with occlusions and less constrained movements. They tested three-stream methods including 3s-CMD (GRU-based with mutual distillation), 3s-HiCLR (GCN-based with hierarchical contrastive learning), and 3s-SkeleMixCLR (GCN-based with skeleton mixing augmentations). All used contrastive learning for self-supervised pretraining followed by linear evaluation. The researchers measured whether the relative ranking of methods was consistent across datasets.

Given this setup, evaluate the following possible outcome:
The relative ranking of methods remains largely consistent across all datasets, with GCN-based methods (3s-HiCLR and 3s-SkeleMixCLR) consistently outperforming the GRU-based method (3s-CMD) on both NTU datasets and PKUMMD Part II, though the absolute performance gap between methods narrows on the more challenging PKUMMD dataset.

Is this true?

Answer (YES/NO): NO